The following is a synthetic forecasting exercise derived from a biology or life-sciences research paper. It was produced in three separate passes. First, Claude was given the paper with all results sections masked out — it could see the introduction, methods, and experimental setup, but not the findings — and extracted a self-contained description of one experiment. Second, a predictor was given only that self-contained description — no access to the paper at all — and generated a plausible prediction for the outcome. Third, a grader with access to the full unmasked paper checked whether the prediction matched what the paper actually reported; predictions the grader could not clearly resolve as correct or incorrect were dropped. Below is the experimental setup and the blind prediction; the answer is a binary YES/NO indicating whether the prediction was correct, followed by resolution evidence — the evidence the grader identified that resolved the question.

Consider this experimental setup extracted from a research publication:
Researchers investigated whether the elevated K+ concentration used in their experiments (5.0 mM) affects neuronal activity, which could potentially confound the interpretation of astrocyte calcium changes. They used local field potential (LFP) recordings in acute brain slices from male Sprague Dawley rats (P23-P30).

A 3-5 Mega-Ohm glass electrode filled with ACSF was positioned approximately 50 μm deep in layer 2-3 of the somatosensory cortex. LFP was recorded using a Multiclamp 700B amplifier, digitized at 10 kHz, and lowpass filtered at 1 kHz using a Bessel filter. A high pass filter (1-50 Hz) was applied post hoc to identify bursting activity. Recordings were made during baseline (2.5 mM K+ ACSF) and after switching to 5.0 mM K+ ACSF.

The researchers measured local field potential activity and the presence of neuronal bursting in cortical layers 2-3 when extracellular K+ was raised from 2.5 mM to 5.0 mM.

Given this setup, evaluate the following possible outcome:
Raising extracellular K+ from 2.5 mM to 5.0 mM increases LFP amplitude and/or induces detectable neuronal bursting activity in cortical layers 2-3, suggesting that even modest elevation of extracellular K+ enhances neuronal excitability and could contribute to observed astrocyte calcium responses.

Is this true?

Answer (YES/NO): NO